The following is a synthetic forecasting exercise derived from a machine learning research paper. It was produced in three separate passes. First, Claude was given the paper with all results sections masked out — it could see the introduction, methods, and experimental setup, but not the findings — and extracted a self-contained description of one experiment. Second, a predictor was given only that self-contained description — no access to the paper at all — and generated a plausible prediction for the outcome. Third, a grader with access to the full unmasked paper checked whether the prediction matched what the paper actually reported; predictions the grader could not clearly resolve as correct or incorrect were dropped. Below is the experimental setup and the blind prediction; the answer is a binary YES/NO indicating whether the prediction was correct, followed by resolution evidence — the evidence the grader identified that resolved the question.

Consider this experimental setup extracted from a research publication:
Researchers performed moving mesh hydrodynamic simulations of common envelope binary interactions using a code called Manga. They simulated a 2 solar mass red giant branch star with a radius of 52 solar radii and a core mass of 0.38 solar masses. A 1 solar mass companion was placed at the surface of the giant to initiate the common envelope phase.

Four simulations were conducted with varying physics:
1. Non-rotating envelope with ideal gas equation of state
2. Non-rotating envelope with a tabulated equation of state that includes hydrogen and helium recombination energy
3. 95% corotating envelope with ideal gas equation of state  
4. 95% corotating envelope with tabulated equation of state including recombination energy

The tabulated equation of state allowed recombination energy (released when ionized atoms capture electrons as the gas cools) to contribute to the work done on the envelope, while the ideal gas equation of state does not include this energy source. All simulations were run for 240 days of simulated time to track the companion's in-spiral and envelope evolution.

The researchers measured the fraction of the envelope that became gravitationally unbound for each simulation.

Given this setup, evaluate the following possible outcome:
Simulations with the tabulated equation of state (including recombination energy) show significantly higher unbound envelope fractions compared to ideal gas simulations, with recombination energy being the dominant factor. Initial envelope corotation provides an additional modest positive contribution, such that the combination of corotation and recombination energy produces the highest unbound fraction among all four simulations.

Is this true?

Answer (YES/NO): NO